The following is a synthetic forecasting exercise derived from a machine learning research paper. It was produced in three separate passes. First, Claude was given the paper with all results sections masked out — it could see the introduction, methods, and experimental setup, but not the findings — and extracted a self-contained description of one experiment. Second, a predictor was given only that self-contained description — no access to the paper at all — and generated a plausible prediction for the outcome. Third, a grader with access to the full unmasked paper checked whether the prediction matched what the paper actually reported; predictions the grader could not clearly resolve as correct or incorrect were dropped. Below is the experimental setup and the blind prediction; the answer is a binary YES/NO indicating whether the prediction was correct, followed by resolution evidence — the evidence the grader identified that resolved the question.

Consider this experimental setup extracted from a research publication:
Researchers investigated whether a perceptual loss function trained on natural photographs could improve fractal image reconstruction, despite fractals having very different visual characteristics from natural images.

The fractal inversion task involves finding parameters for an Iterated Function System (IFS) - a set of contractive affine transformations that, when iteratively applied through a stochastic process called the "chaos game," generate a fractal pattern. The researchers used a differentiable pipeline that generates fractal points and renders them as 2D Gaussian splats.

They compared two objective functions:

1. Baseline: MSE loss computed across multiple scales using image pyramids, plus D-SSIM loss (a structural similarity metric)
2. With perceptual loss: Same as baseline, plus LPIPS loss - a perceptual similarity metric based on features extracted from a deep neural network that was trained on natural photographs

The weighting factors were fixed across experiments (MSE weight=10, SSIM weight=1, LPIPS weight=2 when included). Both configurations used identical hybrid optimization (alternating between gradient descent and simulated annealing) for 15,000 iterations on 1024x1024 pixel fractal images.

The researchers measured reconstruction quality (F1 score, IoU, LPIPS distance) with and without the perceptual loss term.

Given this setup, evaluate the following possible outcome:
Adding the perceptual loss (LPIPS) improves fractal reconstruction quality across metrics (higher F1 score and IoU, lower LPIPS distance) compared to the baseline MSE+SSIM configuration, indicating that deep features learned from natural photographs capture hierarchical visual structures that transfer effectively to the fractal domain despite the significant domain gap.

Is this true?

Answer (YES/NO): YES